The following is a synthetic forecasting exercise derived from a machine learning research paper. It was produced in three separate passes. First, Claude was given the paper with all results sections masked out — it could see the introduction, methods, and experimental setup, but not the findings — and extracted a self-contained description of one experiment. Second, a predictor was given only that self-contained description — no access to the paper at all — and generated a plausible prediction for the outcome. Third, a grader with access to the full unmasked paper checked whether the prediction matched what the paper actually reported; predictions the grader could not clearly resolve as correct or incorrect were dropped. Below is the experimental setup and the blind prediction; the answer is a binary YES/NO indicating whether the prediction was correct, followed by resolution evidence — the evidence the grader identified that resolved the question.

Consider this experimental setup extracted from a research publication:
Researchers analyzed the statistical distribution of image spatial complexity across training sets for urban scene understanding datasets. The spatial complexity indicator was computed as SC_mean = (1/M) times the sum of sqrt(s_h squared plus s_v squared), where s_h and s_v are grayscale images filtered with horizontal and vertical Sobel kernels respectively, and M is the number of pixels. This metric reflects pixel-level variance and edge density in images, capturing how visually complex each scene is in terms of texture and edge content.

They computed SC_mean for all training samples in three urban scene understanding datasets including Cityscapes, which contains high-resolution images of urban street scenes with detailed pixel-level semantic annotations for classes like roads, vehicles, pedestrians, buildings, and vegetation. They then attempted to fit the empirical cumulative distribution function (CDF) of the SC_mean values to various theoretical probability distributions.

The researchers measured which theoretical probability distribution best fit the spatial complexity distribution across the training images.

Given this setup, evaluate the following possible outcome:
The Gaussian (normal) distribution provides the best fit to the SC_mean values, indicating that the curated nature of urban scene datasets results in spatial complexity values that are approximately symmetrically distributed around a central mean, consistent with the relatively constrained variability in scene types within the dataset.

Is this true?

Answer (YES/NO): NO